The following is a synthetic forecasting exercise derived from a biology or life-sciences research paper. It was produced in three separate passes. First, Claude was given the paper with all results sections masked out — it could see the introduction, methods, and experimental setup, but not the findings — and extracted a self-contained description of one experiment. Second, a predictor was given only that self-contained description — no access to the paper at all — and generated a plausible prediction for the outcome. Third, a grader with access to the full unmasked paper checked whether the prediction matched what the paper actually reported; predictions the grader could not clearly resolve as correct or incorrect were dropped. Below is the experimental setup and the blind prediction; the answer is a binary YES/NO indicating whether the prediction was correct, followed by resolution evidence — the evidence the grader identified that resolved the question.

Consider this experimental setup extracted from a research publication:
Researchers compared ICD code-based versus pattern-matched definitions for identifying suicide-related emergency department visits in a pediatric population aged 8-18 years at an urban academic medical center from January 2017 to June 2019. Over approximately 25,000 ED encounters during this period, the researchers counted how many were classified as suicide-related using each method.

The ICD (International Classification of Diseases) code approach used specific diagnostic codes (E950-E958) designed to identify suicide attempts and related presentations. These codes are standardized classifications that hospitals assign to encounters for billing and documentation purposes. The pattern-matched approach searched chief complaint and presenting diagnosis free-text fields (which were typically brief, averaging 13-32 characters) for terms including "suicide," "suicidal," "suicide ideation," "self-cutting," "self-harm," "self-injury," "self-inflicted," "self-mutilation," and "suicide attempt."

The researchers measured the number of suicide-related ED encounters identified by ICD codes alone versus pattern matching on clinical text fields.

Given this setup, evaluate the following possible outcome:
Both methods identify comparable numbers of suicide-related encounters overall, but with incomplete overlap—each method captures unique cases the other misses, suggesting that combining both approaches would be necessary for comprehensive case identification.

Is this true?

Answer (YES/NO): NO